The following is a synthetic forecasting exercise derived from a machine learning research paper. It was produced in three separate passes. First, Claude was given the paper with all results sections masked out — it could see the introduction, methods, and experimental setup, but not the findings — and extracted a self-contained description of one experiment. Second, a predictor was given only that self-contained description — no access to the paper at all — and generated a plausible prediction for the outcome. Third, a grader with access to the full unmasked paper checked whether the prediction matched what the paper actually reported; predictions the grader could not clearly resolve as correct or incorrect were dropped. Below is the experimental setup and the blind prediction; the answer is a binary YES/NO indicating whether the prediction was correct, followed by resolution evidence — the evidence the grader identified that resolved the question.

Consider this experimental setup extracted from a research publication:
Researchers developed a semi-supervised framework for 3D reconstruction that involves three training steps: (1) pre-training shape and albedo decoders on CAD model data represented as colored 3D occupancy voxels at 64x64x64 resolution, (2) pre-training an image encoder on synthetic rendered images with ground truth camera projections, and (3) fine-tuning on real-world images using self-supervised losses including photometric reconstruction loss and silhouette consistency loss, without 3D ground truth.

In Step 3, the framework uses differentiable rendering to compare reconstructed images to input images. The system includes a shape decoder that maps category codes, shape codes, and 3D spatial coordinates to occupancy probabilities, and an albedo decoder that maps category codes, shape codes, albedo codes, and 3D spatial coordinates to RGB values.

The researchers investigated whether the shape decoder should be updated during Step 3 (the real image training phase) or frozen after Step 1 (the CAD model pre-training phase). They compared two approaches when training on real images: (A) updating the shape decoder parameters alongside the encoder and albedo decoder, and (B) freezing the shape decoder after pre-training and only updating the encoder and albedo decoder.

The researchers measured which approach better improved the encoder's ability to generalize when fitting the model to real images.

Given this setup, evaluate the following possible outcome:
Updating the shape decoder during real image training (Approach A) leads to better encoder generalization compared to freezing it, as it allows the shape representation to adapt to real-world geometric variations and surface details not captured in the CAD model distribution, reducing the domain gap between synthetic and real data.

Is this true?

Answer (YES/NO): NO